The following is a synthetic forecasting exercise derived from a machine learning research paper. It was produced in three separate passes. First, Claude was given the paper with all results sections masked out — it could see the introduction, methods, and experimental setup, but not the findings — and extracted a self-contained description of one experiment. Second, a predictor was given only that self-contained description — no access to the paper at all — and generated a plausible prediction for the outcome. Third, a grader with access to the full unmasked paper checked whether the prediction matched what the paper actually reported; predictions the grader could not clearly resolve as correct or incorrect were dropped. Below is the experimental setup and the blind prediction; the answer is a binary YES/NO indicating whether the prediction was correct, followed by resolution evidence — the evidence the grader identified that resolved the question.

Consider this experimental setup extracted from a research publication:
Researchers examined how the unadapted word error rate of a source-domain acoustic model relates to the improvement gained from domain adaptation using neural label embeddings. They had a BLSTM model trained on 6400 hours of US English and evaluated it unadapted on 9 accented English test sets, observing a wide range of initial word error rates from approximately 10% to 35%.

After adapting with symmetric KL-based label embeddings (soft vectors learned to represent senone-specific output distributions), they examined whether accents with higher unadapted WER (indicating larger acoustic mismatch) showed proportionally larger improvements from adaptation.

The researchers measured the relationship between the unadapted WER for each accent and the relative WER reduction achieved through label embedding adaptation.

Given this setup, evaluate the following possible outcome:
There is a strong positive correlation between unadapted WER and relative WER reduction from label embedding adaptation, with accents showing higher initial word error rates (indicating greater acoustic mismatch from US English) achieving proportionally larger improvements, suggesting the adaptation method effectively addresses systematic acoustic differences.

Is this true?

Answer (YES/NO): NO